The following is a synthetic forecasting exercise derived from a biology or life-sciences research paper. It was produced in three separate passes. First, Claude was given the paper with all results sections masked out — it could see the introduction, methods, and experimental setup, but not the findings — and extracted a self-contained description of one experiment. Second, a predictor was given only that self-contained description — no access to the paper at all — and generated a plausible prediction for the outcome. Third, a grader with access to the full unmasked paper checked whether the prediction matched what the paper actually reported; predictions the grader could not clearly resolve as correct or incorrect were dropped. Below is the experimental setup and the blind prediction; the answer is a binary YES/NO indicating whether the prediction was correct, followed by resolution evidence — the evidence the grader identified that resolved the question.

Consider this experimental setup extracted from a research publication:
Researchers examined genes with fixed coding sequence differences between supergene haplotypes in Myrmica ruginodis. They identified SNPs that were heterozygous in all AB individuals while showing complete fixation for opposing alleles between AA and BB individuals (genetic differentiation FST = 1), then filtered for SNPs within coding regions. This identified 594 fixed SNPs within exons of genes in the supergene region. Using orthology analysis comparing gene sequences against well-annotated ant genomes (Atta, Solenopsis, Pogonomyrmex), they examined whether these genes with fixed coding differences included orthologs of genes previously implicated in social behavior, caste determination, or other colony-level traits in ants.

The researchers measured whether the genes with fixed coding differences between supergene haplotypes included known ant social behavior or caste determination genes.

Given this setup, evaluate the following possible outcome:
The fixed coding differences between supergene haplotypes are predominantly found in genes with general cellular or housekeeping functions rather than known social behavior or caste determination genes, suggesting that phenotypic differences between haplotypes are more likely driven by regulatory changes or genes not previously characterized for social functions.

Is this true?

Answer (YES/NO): NO